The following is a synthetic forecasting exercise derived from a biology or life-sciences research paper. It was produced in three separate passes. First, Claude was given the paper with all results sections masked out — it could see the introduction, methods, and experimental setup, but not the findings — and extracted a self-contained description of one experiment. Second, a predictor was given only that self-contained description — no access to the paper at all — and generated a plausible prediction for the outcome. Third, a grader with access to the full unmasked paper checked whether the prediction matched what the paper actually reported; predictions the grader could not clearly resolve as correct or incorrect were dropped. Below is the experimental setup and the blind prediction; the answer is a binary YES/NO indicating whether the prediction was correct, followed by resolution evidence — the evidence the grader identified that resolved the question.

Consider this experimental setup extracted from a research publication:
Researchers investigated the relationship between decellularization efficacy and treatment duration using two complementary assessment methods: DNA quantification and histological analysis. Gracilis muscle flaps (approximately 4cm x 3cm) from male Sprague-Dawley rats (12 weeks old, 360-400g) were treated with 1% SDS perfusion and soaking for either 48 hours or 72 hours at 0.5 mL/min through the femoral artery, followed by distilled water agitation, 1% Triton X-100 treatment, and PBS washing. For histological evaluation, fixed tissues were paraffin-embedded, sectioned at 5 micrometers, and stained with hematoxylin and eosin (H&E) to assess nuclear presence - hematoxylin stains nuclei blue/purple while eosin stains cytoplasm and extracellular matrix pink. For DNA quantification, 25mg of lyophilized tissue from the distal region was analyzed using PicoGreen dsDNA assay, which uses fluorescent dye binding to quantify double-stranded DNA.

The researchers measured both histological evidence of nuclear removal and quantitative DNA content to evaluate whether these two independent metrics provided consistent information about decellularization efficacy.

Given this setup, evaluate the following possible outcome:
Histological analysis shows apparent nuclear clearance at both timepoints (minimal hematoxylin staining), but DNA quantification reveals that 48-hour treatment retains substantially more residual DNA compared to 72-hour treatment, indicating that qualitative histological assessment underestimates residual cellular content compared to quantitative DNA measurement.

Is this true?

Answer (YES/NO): NO